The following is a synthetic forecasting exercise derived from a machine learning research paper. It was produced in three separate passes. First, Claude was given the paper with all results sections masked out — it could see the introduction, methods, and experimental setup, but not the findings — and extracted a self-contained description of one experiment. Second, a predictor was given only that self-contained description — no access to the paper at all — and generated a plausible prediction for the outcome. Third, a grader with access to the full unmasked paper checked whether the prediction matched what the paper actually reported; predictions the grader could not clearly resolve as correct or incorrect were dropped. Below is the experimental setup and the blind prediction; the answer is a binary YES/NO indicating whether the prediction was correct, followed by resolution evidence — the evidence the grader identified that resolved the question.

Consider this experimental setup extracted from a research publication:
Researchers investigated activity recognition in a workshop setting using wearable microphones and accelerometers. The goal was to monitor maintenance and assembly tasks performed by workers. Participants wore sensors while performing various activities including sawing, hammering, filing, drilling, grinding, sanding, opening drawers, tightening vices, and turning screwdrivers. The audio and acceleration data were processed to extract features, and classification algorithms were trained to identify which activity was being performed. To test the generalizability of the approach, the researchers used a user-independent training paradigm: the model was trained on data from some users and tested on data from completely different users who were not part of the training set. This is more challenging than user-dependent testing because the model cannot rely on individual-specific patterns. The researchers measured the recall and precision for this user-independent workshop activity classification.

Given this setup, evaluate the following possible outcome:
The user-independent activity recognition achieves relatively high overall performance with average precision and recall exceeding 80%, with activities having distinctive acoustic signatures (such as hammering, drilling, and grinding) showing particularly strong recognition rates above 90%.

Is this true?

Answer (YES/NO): NO